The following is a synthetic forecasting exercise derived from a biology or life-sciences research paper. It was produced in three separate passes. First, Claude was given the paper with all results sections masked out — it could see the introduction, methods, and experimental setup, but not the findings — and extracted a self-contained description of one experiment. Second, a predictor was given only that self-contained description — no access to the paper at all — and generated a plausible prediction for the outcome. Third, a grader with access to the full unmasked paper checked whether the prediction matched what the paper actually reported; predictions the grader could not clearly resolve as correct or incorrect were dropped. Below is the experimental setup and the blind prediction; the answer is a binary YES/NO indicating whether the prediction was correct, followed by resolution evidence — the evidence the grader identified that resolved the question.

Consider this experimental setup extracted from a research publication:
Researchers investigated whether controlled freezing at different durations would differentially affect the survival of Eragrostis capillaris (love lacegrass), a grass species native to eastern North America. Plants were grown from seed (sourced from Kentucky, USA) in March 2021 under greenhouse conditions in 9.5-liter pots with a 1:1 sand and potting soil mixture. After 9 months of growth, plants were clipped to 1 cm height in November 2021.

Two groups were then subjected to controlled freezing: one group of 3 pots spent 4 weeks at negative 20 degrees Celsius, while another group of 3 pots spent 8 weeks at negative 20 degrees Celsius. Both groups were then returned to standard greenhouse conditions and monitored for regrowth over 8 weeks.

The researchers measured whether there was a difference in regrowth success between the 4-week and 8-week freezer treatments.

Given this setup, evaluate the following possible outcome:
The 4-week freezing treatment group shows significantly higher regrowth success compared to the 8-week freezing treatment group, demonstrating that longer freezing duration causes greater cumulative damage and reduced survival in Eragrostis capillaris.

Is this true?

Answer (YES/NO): NO